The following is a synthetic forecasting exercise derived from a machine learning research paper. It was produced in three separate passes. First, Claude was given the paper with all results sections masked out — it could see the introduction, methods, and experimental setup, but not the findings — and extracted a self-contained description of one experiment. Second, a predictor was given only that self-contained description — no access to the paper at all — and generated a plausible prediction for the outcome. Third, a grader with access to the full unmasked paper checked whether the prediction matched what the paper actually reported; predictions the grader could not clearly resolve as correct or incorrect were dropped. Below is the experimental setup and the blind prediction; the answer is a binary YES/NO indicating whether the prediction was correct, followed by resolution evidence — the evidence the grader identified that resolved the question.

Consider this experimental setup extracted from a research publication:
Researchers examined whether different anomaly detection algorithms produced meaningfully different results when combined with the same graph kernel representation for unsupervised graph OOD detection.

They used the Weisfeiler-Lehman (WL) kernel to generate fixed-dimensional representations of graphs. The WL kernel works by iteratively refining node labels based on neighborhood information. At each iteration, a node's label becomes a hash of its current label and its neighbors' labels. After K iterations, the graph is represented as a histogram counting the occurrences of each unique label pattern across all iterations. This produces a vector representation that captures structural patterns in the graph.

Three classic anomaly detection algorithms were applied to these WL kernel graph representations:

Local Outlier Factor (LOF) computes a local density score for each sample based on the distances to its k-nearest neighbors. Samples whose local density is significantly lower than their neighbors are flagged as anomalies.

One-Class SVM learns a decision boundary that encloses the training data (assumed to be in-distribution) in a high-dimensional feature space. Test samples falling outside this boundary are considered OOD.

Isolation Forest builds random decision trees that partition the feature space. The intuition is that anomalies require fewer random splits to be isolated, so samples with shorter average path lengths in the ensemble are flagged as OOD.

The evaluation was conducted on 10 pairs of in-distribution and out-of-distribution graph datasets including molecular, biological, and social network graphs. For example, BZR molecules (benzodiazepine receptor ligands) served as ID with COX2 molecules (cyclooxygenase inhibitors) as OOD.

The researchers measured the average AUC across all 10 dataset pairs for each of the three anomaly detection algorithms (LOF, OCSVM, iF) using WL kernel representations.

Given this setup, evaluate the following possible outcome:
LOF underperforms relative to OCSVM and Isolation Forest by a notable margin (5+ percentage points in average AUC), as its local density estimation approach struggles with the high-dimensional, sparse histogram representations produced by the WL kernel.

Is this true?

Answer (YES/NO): NO